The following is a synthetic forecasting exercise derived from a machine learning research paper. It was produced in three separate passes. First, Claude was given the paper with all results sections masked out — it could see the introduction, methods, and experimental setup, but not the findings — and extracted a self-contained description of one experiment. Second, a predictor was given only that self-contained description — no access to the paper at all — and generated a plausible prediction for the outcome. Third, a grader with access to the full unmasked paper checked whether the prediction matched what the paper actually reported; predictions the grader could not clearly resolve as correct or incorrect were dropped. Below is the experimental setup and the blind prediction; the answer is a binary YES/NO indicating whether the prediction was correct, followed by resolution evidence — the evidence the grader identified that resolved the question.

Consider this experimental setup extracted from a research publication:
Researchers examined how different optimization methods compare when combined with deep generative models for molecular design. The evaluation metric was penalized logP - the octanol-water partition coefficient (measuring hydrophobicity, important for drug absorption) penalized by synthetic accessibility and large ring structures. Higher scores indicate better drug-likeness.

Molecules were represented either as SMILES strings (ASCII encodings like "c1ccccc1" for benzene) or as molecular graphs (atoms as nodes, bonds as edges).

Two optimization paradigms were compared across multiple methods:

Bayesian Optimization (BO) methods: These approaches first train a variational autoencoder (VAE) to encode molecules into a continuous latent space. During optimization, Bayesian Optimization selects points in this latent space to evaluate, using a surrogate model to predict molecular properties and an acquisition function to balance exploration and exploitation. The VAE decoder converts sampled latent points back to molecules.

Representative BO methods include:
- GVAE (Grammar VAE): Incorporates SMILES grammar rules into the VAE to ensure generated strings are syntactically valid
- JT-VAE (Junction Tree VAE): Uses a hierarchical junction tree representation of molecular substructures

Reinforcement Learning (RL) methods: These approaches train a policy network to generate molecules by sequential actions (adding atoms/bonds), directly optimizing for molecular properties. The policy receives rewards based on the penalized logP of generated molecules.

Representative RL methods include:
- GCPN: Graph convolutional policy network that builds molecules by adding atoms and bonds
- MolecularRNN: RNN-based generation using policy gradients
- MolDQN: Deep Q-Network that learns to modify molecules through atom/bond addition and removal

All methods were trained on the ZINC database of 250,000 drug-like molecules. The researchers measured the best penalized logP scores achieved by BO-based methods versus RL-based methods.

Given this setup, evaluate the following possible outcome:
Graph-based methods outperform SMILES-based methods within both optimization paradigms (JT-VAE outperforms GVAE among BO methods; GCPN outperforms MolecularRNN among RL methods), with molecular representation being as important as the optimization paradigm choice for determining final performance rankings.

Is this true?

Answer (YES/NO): NO